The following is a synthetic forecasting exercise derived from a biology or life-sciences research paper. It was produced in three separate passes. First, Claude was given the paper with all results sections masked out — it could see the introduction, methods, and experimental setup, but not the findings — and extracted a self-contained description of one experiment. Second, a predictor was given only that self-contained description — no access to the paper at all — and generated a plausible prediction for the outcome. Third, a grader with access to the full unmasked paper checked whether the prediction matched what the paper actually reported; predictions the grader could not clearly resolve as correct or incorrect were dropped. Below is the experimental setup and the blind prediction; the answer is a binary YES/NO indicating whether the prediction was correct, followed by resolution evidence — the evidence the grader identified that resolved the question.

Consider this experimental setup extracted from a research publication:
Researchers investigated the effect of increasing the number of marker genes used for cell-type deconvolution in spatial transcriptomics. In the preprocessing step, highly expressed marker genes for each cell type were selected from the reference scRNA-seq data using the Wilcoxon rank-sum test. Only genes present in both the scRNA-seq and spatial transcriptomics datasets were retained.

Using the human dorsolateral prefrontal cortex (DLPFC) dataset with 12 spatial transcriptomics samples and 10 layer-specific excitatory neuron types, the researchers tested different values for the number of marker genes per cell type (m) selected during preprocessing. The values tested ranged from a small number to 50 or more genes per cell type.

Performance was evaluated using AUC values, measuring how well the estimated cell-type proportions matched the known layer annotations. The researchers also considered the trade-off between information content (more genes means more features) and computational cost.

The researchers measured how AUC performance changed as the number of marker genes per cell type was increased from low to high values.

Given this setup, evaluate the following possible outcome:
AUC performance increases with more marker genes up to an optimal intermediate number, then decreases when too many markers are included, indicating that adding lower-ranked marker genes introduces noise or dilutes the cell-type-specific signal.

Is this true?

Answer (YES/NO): NO